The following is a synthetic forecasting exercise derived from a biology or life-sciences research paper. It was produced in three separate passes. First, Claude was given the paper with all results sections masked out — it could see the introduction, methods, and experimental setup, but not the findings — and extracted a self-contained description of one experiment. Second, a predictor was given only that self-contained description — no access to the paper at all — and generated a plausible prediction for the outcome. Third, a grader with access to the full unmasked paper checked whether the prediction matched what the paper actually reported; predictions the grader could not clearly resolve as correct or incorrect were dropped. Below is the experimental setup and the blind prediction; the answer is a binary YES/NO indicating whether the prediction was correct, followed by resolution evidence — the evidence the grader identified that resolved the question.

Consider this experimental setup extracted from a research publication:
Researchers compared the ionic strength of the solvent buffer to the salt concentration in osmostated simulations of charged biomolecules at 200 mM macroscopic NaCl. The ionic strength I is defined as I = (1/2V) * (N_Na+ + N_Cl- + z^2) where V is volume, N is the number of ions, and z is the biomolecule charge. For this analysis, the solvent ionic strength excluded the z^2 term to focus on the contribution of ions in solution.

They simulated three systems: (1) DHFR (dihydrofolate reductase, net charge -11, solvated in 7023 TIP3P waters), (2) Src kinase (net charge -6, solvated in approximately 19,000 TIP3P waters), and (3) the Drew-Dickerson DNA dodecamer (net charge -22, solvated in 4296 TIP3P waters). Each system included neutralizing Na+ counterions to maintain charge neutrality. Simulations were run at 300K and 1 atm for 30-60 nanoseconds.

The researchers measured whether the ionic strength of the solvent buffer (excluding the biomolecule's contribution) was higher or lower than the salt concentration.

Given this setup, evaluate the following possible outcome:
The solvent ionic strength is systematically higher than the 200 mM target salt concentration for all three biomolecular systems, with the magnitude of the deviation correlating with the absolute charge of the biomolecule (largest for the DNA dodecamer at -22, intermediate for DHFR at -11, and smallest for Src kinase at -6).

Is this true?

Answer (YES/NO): NO